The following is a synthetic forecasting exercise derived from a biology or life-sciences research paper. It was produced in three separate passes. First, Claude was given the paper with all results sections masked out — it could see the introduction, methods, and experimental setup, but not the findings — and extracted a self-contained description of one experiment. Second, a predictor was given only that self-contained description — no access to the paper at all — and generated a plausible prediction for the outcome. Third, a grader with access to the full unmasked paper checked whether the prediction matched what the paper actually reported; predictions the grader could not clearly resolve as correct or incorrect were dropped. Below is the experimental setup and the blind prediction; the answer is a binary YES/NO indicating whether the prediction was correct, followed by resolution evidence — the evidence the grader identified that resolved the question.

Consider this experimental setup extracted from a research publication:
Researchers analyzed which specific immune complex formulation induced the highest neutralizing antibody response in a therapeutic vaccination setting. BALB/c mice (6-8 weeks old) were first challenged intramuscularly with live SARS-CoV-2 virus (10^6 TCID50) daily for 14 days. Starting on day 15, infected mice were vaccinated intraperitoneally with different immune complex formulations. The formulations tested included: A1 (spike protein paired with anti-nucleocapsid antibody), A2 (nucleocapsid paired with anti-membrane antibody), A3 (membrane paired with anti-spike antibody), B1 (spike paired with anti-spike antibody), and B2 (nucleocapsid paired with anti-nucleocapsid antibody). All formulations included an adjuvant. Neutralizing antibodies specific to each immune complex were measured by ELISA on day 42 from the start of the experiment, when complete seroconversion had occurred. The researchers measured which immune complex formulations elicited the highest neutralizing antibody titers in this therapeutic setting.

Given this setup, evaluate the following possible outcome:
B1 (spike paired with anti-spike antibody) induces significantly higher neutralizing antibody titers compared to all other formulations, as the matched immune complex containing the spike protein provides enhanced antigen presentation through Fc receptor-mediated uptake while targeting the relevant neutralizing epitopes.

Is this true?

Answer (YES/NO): NO